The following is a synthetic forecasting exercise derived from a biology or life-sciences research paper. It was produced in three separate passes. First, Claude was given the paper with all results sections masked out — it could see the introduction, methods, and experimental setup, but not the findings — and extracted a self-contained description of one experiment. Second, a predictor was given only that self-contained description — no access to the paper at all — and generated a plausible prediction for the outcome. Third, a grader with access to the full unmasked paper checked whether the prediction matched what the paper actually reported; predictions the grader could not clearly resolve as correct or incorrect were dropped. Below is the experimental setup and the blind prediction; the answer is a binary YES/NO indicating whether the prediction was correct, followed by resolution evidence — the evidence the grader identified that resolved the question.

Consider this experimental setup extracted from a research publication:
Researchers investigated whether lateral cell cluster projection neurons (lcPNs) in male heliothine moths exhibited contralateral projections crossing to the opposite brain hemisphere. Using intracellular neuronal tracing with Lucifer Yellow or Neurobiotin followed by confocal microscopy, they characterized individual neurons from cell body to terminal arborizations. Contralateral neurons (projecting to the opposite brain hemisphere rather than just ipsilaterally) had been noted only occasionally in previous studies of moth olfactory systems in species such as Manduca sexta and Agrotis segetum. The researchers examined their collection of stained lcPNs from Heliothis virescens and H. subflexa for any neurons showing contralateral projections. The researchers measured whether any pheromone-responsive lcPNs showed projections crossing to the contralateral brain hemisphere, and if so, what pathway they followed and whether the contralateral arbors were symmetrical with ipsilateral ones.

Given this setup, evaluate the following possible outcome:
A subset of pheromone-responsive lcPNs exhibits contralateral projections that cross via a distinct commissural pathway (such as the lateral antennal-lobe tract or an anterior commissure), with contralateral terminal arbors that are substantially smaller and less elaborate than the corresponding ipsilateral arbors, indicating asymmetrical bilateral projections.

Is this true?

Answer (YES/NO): NO